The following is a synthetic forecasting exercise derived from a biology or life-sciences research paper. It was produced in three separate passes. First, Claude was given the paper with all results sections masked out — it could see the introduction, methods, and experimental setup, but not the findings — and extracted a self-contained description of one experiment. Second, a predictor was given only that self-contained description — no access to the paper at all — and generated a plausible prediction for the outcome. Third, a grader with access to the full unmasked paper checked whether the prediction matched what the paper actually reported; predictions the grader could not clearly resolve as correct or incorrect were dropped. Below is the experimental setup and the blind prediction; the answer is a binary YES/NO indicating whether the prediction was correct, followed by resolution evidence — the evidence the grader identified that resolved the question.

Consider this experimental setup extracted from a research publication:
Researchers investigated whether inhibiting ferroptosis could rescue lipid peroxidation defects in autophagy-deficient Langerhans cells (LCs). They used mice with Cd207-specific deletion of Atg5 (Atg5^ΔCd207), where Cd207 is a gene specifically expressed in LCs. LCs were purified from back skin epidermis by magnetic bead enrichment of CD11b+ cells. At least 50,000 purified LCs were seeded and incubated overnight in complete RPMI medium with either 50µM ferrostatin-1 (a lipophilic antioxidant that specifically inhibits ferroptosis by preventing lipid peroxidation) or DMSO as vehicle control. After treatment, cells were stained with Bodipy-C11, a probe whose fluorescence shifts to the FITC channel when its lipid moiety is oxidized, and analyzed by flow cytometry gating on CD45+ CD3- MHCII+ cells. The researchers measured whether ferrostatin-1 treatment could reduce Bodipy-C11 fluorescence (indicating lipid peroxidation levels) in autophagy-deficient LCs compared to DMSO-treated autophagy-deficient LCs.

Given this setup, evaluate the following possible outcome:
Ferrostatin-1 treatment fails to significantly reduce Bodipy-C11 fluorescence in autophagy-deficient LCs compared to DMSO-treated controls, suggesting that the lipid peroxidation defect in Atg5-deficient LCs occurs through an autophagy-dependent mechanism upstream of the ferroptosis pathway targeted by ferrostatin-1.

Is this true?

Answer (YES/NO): NO